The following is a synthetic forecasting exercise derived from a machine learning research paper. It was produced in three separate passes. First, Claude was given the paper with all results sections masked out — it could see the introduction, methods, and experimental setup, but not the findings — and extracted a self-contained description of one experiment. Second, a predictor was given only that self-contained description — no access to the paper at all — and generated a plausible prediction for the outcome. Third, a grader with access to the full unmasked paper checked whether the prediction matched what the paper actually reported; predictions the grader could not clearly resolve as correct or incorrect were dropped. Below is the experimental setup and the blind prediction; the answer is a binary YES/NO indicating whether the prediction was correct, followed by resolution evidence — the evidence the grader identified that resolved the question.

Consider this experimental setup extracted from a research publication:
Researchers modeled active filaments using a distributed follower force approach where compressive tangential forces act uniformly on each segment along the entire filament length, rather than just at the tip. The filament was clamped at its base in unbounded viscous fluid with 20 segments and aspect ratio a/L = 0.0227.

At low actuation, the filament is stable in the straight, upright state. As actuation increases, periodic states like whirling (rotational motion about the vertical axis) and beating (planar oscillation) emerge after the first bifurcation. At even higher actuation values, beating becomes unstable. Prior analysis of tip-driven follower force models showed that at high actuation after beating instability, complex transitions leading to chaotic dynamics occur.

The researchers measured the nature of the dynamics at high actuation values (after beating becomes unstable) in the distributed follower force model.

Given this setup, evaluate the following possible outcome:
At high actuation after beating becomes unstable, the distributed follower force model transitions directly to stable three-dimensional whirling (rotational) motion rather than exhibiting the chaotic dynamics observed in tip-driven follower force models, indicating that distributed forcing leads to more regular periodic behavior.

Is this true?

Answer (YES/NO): NO